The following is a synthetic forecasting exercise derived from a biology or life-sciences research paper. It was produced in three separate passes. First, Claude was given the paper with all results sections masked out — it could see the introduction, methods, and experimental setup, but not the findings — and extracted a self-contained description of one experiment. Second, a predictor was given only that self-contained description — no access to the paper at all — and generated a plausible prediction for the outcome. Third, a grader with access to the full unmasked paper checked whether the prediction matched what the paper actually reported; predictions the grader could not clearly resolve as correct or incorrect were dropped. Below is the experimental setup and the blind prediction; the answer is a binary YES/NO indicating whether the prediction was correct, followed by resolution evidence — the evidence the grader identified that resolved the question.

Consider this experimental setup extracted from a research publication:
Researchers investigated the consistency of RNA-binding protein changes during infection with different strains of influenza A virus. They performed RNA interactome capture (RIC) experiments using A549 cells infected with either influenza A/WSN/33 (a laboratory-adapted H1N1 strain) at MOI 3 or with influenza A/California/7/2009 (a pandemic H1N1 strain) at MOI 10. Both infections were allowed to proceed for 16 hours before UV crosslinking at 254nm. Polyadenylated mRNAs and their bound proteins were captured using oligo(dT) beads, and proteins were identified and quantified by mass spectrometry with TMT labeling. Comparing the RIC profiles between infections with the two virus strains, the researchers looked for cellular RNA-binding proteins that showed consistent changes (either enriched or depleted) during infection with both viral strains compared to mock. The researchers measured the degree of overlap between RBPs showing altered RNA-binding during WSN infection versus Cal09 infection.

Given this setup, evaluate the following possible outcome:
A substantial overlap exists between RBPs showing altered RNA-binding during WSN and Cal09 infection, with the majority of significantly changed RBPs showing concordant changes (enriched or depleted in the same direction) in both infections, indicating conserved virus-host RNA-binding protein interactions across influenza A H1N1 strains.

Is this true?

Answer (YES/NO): YES